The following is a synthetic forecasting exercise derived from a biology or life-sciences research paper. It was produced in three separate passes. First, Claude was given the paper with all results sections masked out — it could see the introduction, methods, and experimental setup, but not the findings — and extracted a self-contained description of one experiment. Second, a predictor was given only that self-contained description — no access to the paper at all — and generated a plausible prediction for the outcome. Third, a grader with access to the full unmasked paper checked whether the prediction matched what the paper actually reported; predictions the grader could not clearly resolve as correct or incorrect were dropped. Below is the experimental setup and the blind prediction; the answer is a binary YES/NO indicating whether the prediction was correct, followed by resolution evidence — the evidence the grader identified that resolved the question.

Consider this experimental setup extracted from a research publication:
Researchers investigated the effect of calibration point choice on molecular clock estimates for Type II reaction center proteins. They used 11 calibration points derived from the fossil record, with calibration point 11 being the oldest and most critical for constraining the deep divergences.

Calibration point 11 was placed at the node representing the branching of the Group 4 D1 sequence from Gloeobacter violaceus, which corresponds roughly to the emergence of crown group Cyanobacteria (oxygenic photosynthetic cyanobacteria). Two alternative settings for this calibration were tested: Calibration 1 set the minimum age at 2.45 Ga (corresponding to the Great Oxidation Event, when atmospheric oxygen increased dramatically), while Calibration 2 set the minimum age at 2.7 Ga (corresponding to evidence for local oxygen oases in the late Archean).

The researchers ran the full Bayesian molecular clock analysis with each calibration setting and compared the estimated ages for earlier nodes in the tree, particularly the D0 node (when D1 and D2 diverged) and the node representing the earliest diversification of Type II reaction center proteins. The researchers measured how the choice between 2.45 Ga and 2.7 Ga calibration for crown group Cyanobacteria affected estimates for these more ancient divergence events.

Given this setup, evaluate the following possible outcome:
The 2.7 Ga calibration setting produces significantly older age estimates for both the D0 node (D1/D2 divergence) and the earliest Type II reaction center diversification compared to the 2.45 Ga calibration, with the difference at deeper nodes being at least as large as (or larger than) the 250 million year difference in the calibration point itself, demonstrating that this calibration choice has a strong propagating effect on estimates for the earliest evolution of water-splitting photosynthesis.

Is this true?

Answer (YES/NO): NO